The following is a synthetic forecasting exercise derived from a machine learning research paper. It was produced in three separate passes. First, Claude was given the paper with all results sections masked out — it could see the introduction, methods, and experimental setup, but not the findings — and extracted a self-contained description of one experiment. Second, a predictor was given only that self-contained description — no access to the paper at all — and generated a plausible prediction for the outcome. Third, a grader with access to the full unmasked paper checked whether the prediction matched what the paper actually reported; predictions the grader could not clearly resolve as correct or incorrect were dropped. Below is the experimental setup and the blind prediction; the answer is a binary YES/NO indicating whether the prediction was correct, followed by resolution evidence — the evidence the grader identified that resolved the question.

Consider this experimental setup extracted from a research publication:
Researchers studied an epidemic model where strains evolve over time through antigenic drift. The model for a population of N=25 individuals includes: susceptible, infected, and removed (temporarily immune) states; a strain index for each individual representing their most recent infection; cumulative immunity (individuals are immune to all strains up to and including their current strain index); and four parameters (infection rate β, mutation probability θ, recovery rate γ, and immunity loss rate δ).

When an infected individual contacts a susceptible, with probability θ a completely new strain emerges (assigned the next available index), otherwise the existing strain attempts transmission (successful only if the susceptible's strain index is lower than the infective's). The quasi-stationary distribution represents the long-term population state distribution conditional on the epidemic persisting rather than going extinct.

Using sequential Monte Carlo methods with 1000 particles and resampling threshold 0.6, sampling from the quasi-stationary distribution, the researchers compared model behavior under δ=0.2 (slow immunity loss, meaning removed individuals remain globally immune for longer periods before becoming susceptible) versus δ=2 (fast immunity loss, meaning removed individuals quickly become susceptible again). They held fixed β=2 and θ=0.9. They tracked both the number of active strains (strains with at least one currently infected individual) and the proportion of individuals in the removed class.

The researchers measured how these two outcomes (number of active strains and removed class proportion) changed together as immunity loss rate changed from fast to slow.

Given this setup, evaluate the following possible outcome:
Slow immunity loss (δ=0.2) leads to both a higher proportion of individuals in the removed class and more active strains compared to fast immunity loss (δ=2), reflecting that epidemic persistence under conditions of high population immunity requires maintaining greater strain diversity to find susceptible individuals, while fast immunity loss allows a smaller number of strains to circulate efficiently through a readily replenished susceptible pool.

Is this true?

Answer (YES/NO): NO